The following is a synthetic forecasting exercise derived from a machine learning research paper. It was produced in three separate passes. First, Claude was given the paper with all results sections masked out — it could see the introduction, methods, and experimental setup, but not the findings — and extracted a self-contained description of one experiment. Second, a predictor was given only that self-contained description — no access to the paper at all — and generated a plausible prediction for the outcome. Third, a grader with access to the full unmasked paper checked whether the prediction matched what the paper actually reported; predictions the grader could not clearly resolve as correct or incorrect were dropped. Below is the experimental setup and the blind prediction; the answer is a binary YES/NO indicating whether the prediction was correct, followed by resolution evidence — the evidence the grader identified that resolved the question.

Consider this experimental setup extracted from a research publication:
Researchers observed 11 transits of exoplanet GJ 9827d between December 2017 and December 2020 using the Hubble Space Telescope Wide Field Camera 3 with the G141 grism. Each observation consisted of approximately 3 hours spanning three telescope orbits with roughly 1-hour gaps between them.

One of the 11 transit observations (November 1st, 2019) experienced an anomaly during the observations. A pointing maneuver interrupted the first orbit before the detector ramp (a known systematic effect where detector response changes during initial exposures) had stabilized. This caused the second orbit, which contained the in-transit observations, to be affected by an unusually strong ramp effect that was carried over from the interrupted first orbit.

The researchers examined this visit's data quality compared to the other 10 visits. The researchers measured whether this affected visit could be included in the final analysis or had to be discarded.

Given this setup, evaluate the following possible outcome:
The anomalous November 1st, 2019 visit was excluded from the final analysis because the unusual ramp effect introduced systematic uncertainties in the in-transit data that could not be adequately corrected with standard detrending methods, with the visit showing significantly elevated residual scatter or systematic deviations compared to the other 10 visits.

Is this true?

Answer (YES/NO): NO